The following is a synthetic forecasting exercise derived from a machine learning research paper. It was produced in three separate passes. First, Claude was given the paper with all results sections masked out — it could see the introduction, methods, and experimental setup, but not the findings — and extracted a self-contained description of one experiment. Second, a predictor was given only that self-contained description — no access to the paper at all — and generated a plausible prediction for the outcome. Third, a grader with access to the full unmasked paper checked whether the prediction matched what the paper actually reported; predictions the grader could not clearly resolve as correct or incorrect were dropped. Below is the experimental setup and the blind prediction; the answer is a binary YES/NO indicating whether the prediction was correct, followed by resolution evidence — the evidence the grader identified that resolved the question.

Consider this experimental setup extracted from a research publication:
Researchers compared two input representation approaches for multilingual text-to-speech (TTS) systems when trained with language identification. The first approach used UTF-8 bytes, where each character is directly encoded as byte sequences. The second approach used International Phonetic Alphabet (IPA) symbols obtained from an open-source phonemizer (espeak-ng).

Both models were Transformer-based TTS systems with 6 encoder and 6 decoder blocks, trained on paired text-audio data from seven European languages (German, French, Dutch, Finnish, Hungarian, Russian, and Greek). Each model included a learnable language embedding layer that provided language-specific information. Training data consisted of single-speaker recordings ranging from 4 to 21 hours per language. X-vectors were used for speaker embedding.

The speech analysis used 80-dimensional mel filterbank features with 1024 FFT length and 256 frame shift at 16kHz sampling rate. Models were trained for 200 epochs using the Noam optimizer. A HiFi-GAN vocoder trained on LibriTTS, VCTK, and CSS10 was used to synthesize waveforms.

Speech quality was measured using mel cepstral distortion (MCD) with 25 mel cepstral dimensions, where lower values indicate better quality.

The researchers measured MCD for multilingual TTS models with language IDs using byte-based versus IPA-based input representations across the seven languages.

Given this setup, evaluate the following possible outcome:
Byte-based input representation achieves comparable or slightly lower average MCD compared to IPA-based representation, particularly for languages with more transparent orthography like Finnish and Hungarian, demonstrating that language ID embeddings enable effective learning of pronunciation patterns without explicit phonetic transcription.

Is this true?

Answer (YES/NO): NO